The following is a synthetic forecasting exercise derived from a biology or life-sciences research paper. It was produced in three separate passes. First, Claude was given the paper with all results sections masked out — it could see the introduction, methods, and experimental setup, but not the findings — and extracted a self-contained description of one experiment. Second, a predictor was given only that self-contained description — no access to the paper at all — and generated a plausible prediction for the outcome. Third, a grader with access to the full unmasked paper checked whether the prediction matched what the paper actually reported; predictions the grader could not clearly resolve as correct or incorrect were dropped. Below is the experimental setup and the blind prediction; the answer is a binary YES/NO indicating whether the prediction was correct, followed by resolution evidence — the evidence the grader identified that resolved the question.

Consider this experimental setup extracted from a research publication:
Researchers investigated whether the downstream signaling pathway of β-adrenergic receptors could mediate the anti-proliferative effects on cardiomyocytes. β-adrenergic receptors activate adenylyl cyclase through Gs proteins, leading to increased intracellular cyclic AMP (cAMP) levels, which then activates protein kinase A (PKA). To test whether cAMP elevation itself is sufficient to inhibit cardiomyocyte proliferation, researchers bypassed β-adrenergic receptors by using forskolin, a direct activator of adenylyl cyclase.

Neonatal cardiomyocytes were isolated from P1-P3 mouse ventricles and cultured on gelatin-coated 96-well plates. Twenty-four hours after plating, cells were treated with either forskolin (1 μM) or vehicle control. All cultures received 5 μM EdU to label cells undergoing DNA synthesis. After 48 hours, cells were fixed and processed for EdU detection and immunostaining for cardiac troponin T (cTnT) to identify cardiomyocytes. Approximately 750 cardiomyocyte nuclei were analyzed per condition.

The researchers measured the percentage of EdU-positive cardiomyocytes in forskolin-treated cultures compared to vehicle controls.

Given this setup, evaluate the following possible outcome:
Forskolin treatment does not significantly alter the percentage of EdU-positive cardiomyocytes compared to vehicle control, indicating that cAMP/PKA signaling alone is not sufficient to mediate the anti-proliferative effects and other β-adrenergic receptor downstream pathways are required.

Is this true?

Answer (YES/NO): NO